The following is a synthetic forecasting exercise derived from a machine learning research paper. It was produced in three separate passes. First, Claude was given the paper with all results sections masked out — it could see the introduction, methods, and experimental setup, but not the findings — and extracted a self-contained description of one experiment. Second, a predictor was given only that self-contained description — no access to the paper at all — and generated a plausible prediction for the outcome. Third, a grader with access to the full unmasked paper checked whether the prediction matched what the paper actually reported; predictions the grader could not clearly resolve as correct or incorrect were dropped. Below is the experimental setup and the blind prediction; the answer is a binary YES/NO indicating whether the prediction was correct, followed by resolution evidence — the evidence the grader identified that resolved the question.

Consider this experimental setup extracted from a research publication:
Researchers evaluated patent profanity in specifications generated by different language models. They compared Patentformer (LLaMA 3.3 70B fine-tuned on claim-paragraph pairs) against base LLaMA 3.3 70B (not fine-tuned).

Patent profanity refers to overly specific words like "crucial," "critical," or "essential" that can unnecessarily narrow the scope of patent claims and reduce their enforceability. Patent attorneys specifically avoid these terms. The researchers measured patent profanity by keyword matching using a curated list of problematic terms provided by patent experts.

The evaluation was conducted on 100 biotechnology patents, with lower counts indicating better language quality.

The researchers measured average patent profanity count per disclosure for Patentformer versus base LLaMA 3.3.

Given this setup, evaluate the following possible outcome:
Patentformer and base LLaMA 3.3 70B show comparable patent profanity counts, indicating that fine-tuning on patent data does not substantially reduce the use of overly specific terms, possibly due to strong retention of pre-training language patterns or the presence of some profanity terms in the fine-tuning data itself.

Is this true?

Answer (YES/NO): NO